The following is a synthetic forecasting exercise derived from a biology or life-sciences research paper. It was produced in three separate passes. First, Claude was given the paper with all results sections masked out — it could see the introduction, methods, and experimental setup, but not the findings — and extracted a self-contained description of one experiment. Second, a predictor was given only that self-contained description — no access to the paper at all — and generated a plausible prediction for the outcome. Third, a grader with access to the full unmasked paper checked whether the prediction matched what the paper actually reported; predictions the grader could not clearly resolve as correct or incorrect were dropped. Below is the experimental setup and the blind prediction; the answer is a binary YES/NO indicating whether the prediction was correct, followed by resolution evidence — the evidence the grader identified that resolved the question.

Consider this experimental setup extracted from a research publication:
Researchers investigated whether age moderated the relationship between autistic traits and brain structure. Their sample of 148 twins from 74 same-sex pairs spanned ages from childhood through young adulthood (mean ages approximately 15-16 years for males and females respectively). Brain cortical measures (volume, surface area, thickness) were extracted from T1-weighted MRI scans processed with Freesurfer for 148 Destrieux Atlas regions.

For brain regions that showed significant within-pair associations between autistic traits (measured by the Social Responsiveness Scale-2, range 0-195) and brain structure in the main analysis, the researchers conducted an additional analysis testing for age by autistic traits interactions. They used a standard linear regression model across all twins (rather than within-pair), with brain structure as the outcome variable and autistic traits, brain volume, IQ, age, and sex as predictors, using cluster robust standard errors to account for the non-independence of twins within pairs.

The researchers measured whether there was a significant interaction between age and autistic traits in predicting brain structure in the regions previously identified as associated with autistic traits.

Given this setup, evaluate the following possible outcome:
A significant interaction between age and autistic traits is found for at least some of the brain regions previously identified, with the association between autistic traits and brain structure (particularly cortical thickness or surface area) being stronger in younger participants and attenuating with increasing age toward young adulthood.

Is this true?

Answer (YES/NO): NO